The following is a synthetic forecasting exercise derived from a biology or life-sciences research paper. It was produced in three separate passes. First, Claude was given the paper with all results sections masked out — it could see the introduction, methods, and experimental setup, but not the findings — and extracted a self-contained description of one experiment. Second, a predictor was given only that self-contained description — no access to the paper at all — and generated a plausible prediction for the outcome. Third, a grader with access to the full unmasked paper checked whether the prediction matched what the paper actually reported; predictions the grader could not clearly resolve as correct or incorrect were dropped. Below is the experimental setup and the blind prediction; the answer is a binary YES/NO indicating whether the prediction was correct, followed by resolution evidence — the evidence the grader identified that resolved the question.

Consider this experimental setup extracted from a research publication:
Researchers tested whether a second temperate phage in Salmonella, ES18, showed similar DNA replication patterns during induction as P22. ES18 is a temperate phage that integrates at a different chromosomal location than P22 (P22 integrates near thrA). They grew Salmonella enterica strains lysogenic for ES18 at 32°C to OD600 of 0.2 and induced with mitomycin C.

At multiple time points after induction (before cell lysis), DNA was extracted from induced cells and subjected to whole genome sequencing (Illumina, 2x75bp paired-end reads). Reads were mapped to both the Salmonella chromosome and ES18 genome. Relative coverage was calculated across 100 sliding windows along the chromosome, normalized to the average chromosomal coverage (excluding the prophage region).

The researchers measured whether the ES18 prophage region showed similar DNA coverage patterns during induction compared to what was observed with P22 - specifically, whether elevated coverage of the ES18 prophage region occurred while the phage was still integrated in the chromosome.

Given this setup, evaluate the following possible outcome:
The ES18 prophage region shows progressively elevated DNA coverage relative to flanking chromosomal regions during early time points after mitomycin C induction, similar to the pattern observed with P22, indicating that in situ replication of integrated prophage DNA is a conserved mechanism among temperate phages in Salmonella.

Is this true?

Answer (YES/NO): YES